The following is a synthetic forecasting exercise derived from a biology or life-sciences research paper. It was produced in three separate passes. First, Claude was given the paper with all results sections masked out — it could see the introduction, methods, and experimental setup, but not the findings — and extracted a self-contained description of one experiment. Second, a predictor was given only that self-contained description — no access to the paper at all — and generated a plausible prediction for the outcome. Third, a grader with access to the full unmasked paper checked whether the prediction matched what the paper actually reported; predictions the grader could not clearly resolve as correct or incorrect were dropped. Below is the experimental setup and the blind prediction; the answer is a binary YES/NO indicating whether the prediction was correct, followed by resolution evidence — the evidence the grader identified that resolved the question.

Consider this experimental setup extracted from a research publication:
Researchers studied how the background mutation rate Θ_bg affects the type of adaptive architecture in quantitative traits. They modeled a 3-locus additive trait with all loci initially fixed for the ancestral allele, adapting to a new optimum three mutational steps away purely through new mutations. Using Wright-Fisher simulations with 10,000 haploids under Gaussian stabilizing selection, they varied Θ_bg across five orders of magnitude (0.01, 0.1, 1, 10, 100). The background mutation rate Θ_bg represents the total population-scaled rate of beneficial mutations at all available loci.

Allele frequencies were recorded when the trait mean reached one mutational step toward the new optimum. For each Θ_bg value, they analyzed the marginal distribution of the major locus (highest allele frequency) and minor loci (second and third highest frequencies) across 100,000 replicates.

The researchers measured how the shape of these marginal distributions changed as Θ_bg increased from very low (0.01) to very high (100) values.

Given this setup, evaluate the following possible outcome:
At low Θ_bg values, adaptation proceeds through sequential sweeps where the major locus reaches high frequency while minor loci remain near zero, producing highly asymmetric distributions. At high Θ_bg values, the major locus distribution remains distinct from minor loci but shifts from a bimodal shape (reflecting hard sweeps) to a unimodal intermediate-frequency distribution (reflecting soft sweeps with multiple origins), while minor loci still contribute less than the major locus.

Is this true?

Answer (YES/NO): NO